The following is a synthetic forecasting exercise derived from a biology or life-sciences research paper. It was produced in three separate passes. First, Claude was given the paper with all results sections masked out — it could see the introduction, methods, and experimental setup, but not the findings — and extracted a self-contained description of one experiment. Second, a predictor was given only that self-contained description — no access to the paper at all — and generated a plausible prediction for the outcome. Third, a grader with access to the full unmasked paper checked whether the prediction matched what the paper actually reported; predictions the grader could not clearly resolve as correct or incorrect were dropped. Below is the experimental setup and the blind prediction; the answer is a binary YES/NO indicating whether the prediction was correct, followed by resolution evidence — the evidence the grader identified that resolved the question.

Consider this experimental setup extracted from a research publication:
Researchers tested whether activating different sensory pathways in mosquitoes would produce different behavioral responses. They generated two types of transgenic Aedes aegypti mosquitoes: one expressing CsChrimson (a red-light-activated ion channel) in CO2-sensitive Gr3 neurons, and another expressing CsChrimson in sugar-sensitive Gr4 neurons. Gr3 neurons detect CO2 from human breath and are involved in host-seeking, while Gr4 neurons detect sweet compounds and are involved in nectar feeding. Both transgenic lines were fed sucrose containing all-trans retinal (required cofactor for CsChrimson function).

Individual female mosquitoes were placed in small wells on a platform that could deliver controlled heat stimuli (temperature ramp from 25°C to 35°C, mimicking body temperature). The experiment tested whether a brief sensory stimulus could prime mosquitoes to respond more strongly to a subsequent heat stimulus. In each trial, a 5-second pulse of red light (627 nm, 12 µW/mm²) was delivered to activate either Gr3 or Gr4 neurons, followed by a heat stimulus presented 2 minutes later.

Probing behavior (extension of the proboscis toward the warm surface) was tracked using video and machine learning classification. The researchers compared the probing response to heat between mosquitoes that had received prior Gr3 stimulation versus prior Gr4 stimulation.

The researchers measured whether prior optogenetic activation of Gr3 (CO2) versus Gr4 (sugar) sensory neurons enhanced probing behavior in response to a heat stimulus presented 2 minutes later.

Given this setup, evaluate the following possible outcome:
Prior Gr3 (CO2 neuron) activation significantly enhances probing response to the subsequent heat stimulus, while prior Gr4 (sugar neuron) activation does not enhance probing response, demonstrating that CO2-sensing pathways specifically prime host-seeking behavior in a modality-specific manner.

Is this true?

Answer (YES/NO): YES